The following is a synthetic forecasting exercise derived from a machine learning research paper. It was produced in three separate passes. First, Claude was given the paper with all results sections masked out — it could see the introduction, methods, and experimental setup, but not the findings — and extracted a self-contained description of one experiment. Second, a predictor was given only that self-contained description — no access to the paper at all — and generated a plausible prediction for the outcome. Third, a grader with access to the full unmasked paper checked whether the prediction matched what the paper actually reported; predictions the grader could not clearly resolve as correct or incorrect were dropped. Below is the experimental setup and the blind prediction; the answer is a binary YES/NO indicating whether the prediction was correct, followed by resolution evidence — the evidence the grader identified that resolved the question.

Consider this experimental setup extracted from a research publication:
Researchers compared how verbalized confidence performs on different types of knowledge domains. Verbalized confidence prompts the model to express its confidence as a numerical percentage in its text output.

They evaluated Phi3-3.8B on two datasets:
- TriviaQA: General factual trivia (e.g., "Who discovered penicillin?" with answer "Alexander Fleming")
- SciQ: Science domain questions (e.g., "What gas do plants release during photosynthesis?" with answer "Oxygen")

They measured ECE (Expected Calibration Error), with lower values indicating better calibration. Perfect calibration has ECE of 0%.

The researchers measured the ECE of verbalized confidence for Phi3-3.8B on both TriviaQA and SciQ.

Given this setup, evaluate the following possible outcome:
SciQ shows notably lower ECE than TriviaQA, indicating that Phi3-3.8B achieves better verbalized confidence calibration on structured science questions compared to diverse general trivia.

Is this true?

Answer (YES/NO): NO